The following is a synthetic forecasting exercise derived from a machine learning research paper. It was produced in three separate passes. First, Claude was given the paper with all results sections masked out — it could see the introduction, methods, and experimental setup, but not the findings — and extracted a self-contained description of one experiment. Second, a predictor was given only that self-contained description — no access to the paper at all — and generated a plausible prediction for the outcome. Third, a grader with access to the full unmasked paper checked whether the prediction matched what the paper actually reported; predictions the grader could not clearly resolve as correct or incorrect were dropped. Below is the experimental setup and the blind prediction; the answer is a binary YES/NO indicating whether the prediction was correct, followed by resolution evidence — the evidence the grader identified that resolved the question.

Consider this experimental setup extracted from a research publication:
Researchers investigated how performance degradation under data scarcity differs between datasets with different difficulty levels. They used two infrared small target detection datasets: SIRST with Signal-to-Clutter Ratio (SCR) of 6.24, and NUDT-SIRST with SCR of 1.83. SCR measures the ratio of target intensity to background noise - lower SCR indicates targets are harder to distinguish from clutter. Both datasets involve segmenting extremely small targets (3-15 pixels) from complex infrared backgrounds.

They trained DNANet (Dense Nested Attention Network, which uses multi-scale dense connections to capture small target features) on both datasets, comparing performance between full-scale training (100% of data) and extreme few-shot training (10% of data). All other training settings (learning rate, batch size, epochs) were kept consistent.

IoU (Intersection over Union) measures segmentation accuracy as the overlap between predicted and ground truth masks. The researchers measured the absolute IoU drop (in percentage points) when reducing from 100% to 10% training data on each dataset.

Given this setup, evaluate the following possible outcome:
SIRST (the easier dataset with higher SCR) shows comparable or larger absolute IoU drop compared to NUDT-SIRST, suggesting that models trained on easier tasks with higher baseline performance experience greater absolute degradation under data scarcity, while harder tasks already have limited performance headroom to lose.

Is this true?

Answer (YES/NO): YES